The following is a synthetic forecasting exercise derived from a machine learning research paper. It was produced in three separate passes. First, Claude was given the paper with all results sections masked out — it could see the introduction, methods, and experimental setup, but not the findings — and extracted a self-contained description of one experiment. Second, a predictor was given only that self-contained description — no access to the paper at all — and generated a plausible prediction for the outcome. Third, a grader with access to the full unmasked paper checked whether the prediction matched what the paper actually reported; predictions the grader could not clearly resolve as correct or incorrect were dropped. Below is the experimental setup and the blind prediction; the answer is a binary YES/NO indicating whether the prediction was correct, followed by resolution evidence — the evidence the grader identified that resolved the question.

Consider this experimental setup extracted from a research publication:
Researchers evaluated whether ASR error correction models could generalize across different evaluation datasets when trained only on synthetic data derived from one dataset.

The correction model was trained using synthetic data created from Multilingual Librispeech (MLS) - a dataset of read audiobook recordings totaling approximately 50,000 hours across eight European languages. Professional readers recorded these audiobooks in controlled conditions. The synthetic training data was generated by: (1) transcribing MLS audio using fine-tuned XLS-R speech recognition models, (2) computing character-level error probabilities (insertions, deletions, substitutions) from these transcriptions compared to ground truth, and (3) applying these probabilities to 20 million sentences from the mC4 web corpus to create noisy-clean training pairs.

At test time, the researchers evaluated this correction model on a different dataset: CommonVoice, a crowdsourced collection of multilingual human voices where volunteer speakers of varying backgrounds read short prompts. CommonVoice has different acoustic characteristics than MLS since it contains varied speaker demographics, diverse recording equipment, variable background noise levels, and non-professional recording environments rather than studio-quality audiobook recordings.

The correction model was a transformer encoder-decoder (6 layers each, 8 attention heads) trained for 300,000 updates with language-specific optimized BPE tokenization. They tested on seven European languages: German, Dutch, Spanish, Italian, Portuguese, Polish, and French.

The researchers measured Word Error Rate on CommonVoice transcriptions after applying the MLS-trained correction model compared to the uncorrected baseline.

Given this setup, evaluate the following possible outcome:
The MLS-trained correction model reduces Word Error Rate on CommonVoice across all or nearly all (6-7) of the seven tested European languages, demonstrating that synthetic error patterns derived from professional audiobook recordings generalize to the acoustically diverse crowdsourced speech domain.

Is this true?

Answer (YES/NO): YES